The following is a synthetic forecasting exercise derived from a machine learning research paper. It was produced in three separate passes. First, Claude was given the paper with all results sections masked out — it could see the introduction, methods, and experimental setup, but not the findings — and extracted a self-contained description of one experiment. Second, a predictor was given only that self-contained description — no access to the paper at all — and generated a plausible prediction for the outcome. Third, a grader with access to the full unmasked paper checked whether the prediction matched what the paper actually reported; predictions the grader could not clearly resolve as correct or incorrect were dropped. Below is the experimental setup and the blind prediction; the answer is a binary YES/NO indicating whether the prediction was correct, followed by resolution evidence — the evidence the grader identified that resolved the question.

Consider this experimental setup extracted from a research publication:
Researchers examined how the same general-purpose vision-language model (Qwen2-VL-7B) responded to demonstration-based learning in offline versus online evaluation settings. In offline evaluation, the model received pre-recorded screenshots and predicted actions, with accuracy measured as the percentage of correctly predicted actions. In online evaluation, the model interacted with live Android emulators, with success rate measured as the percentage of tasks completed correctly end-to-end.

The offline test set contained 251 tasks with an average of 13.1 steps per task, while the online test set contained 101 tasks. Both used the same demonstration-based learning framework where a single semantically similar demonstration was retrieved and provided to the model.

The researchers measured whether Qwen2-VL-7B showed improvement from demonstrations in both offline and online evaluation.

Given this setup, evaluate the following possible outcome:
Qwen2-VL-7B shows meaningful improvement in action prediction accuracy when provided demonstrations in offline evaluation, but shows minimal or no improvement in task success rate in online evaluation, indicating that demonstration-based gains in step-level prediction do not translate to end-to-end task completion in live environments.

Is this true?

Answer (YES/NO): NO